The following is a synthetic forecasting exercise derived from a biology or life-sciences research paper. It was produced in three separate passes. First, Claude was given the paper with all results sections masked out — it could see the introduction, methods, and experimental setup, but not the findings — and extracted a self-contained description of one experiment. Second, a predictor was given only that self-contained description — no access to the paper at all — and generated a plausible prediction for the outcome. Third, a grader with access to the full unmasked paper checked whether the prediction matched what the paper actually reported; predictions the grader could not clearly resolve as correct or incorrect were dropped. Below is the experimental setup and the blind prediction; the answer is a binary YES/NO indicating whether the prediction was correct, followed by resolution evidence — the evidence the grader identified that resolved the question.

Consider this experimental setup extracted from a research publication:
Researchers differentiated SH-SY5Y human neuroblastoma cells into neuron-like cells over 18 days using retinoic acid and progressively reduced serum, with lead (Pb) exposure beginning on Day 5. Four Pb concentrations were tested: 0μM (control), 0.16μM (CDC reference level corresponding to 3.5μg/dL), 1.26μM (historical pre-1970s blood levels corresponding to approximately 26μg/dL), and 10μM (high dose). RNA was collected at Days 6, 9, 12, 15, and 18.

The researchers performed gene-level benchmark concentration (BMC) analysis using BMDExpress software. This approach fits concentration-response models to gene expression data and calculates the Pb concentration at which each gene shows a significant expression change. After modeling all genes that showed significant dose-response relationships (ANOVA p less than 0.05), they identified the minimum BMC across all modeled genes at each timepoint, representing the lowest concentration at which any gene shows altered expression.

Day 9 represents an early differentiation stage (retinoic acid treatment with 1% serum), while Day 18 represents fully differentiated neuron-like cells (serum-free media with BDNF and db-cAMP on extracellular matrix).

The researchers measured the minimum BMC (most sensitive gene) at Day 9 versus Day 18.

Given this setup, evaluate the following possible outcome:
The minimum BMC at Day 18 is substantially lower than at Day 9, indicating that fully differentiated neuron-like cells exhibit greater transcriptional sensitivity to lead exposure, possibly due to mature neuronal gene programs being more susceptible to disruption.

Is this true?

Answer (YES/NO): YES